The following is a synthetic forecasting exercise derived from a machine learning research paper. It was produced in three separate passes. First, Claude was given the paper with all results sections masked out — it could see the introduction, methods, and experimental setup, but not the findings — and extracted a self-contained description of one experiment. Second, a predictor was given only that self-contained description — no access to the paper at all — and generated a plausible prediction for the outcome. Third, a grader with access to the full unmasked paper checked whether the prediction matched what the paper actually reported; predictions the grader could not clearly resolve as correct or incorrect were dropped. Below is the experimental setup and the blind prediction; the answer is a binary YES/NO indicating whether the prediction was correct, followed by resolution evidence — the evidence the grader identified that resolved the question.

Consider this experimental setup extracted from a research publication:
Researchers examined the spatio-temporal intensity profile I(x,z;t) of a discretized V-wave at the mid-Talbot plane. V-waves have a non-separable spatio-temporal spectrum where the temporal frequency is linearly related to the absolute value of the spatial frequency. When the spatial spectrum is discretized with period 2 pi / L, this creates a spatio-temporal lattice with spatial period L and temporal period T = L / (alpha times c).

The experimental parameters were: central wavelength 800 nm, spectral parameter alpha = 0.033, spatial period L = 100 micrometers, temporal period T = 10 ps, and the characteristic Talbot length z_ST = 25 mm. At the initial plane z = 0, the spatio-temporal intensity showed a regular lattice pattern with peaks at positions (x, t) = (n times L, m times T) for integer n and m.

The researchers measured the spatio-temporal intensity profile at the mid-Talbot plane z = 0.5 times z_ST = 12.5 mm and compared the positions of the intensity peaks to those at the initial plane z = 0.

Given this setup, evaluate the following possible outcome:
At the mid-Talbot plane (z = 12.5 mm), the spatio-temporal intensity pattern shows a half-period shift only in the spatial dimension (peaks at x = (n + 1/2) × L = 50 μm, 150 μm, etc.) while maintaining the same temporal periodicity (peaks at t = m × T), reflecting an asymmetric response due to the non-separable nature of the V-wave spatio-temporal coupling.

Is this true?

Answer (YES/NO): NO